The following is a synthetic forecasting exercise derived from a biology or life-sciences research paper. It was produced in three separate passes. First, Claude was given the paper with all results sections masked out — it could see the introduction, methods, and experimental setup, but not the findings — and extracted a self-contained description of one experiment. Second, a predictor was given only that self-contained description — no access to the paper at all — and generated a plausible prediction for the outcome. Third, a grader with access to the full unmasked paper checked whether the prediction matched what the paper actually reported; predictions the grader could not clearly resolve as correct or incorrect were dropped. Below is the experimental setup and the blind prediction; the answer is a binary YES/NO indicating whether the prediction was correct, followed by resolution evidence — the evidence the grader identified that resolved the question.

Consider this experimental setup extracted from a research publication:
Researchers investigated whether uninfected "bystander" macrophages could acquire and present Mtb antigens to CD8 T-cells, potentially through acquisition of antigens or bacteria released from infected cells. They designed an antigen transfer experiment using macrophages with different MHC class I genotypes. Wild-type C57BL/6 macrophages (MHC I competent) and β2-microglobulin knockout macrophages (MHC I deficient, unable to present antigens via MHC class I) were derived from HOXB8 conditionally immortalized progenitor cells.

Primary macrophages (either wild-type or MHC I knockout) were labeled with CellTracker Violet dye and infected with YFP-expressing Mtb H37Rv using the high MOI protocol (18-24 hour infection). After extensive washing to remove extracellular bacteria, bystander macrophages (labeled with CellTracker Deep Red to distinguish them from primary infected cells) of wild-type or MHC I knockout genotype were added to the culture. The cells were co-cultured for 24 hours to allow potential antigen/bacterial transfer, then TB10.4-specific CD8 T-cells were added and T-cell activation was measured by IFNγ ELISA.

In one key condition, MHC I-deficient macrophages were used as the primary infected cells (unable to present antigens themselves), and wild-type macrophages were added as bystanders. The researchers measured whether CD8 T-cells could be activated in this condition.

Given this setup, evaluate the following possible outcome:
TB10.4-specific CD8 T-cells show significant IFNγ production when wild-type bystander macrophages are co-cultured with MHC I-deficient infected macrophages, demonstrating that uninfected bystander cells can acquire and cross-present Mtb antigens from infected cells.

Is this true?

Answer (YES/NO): YES